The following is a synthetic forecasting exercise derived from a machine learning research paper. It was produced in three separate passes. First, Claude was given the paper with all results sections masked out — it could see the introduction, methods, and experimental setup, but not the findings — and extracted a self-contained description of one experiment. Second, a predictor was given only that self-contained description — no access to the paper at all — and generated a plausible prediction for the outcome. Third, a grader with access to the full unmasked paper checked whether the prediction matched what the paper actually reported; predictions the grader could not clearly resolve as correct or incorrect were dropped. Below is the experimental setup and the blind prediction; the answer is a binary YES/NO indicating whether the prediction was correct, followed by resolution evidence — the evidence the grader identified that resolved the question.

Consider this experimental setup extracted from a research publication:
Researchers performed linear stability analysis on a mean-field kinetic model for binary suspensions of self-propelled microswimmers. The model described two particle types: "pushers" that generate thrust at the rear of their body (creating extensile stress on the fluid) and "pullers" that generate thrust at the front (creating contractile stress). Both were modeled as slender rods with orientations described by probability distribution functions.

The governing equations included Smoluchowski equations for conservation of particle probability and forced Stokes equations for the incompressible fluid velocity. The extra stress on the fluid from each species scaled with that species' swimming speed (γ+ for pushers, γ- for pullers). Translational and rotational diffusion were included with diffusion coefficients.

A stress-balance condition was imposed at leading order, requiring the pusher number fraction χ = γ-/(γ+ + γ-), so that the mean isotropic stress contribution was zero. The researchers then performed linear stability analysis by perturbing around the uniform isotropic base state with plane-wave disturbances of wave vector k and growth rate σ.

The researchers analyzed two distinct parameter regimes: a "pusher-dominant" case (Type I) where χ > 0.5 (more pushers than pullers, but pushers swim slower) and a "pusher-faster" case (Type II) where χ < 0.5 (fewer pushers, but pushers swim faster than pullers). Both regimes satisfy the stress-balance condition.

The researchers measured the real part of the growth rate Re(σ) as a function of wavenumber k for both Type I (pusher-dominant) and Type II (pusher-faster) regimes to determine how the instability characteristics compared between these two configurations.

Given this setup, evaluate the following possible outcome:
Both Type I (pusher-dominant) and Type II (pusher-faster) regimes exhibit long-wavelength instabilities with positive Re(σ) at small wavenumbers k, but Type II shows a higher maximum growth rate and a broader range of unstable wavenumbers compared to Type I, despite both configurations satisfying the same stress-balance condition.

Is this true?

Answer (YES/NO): NO